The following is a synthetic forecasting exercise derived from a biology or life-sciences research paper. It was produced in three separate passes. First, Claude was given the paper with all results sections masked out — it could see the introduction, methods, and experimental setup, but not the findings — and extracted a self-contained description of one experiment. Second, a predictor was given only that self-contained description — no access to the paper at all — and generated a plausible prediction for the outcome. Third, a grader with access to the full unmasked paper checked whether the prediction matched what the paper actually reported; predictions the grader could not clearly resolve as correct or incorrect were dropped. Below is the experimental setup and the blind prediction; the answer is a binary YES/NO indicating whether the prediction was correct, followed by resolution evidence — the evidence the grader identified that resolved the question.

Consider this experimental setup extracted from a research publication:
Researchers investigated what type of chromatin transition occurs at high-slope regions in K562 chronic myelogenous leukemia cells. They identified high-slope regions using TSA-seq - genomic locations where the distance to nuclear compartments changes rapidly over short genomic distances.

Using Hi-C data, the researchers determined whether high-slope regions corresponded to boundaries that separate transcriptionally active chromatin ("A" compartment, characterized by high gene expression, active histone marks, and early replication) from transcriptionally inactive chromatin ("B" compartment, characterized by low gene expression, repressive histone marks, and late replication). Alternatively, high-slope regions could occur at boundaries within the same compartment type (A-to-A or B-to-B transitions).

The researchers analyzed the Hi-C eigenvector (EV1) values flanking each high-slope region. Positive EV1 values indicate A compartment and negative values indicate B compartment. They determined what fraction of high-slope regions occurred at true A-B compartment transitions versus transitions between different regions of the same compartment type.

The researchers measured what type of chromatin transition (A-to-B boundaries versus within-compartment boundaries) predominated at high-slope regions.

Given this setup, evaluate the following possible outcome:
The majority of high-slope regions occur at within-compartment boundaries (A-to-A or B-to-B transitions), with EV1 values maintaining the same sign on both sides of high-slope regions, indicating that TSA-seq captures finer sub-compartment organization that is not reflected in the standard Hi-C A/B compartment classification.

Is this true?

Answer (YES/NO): NO